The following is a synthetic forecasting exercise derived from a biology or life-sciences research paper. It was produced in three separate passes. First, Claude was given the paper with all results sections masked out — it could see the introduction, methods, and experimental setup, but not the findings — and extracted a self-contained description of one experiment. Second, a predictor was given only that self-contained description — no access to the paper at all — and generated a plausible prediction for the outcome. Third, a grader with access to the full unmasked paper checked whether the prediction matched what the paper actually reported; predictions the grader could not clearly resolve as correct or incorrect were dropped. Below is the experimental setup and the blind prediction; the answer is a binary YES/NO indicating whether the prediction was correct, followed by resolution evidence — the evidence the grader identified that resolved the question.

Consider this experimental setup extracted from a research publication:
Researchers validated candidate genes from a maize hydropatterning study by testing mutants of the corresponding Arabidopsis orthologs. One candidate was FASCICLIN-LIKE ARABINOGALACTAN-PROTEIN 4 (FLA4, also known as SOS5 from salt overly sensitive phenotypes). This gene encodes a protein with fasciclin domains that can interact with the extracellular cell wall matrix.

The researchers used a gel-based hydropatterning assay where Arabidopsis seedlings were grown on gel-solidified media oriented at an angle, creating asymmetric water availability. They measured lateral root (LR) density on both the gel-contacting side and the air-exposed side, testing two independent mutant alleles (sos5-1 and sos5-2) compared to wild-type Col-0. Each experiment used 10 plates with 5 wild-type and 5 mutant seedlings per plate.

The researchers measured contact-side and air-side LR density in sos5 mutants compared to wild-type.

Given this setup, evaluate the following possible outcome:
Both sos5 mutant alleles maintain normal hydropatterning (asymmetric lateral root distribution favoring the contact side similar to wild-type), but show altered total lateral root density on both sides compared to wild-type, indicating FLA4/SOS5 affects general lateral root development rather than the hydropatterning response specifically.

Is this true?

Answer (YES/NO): NO